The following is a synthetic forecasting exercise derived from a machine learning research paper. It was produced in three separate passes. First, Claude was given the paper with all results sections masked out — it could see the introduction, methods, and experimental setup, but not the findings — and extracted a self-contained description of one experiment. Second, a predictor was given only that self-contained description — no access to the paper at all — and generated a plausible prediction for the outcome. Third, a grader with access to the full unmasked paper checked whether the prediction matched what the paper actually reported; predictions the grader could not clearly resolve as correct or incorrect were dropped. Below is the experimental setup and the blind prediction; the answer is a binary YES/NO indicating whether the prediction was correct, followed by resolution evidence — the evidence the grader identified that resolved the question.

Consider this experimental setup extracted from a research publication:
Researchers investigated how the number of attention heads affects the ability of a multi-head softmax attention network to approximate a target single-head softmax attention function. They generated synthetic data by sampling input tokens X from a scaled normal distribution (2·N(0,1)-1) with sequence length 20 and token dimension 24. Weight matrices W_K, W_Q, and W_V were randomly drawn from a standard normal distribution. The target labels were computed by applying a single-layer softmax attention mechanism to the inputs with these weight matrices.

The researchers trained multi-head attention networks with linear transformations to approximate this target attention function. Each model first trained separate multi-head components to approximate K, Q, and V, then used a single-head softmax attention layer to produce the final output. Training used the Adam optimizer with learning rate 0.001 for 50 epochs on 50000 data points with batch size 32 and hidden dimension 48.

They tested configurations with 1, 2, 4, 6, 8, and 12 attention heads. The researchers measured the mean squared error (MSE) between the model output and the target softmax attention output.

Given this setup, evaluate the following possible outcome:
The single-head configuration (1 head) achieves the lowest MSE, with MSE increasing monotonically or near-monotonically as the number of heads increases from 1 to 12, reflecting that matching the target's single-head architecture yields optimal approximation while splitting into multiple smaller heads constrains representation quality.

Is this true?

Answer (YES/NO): NO